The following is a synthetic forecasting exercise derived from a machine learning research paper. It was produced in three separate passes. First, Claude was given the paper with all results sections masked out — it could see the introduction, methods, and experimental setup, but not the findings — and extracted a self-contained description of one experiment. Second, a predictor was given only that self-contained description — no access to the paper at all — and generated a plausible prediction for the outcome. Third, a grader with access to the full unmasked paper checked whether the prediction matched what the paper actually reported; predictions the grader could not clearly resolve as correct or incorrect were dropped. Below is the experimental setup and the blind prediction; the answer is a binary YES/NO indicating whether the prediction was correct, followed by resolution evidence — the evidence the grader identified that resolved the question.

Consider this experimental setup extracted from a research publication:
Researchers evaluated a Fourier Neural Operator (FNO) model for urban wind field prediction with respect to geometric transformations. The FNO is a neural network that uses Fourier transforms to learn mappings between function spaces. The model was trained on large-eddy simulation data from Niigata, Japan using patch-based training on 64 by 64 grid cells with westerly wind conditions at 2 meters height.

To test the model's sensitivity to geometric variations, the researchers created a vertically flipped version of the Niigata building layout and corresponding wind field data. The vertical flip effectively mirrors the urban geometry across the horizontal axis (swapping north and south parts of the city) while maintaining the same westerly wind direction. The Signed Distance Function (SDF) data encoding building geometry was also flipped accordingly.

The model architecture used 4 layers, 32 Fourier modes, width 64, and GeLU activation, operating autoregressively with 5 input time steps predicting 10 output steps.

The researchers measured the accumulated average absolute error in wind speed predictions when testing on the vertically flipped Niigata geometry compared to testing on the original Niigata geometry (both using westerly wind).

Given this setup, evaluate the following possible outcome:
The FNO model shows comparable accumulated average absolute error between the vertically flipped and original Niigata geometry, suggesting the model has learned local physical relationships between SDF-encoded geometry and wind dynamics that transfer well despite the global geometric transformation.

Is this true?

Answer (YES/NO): YES